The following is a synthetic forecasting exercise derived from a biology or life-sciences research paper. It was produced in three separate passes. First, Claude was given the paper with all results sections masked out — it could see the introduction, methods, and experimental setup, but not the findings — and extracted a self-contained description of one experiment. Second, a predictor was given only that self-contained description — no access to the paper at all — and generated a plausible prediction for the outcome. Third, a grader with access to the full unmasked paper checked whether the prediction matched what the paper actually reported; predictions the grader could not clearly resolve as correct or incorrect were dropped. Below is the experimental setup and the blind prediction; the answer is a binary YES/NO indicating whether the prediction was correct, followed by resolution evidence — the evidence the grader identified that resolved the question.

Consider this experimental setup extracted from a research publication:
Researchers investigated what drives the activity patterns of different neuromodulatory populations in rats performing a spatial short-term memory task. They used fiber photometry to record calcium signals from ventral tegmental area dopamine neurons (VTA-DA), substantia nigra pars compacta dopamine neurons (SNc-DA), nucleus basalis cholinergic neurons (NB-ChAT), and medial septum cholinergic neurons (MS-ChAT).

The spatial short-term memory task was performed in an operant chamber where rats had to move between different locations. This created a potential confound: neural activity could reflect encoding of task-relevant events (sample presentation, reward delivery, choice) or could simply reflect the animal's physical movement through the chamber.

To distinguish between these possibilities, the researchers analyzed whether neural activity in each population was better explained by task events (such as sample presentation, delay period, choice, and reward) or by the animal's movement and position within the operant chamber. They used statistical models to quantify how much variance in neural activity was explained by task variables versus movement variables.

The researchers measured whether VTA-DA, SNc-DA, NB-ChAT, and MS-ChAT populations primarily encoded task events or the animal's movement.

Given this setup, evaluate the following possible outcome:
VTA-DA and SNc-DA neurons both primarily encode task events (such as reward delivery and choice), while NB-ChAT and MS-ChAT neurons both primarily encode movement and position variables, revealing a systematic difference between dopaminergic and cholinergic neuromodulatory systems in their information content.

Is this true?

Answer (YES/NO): NO